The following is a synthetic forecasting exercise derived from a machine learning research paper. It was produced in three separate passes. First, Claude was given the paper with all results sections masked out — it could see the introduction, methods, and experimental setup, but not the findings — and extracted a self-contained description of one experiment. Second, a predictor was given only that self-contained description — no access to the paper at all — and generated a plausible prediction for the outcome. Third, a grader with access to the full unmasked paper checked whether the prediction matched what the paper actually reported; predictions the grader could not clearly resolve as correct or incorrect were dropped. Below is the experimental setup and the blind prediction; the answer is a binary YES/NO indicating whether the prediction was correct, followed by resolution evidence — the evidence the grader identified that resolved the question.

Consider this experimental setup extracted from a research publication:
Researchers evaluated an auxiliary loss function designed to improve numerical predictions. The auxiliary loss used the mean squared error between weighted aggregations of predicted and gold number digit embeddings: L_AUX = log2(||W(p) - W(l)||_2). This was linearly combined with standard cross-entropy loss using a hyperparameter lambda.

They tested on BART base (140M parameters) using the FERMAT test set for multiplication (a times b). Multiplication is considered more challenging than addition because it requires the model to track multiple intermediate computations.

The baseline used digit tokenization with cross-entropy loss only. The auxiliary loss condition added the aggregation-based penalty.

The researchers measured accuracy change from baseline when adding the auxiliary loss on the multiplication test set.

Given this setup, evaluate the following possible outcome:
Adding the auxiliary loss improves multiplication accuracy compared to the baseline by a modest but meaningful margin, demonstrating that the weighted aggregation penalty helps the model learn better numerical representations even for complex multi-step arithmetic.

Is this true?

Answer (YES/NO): YES